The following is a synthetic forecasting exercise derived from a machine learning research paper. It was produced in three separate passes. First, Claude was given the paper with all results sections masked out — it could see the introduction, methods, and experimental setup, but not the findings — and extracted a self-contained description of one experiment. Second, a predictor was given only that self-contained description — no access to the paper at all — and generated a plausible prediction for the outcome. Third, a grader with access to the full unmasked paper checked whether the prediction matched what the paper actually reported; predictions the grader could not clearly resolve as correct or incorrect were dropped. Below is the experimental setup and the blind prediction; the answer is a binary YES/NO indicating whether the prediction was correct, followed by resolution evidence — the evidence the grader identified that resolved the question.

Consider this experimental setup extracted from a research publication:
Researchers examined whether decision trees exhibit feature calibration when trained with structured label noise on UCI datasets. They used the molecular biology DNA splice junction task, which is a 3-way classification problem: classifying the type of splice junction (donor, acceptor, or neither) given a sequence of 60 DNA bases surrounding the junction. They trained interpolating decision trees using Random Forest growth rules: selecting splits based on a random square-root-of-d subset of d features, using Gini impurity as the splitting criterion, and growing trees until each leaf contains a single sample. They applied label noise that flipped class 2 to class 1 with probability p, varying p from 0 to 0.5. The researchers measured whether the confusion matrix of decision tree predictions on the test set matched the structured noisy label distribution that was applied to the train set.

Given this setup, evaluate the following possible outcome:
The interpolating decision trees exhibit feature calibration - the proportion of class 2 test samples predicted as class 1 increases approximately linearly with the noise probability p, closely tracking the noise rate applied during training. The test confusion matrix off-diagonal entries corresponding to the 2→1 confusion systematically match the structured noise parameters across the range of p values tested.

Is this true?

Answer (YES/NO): YES